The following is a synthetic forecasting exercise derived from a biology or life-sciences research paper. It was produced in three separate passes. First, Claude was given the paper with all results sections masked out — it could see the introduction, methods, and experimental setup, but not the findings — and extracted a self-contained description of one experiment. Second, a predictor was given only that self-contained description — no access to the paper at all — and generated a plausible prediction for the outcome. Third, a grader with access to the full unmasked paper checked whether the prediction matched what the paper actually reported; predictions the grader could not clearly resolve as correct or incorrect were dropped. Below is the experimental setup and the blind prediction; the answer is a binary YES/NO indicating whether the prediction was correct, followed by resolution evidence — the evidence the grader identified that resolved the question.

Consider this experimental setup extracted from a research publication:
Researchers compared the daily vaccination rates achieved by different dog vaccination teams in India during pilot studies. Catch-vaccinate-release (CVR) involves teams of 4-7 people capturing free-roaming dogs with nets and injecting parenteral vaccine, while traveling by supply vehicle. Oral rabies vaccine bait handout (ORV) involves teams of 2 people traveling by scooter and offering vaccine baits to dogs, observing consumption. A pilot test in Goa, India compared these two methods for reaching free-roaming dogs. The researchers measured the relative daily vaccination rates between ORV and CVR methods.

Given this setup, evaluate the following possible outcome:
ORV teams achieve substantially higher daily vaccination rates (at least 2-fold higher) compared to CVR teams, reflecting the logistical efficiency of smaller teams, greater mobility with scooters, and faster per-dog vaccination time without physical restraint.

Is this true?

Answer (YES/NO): NO